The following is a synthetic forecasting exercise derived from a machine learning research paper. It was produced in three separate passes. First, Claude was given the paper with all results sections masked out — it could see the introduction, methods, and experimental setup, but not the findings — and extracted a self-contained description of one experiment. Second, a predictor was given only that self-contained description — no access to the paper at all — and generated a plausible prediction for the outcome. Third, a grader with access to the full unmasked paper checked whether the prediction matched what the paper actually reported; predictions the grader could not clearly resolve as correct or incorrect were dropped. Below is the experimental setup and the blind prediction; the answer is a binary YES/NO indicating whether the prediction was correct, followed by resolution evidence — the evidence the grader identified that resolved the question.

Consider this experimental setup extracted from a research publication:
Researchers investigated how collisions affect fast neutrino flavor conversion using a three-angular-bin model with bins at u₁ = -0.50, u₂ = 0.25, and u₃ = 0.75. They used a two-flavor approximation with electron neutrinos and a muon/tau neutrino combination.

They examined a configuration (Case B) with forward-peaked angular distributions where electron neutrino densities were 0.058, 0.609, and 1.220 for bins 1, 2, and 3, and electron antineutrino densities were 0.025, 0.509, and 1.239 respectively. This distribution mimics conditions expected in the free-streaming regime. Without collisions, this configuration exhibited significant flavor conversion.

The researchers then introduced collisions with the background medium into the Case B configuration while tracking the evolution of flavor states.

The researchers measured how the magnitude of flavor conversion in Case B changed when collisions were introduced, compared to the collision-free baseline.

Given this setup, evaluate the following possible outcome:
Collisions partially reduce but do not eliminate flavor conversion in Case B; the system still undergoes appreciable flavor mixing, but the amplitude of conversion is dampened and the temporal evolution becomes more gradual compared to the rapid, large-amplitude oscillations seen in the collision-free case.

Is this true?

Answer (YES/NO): NO